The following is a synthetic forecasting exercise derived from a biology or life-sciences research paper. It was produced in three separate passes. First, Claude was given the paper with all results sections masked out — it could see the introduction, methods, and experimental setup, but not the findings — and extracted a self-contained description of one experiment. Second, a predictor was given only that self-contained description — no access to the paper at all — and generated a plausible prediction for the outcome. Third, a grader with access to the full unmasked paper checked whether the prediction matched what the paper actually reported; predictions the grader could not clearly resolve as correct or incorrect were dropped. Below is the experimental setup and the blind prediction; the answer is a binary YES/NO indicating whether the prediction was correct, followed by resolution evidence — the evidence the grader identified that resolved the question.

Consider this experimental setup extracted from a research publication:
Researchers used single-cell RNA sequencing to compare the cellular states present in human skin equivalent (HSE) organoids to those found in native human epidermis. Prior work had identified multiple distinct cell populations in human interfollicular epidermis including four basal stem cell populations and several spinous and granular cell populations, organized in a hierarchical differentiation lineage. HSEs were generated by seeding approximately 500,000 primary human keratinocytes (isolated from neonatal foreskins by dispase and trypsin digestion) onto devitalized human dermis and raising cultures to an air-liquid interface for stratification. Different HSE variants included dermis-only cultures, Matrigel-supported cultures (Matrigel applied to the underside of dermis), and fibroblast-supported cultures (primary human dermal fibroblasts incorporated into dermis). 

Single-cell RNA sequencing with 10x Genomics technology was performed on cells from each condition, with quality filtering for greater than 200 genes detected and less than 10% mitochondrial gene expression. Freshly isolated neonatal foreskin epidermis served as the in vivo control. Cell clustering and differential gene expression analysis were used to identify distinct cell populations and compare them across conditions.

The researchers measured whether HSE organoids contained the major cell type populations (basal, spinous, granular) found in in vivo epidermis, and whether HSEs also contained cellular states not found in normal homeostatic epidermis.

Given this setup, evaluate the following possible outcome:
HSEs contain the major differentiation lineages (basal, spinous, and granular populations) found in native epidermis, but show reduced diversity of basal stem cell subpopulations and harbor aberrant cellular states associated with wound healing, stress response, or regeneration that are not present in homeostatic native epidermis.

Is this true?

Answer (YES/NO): NO